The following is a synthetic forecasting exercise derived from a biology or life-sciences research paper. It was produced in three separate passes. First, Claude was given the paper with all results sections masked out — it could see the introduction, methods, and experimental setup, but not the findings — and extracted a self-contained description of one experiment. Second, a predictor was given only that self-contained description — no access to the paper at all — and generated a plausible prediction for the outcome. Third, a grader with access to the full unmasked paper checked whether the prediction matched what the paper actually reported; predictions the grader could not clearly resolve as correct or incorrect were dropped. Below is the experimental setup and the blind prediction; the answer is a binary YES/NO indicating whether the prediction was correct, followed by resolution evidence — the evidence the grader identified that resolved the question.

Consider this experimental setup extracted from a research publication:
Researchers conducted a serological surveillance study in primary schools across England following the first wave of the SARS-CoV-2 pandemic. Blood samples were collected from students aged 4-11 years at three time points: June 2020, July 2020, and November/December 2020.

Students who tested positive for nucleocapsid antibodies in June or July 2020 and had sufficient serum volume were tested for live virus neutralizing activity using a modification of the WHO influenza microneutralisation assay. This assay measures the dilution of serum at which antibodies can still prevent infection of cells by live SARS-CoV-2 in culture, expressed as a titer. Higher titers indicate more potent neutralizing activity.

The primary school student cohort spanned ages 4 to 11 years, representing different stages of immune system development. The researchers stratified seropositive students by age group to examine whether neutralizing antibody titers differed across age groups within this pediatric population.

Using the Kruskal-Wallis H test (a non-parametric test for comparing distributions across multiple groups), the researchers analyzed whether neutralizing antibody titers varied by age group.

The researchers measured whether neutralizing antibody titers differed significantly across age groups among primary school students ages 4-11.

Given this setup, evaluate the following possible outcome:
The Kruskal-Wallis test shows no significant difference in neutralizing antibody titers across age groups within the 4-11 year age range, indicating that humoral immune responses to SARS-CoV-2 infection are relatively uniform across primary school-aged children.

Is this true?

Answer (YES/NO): YES